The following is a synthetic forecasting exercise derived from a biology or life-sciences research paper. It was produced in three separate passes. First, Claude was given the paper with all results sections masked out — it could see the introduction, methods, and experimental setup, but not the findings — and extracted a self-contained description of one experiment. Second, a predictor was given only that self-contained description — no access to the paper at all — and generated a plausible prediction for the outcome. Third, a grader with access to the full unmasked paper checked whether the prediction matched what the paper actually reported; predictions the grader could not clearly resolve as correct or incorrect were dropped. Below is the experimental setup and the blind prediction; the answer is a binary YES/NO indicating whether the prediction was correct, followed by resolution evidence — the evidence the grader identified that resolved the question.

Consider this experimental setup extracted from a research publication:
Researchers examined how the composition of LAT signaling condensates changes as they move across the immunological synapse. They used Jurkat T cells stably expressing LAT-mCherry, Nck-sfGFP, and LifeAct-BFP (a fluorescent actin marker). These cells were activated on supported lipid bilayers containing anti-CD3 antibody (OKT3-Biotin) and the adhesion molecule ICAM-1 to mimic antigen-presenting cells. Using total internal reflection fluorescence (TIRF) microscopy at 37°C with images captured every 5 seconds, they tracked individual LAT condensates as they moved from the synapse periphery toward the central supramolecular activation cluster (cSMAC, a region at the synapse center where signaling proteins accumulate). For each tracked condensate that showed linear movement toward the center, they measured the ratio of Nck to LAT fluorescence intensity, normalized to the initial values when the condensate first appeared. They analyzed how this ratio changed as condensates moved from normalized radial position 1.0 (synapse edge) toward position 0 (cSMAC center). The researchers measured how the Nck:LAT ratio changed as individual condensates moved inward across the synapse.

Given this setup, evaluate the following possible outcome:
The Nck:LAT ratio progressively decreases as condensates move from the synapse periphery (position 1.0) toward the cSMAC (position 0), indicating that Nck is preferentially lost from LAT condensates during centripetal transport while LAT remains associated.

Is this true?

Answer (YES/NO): NO